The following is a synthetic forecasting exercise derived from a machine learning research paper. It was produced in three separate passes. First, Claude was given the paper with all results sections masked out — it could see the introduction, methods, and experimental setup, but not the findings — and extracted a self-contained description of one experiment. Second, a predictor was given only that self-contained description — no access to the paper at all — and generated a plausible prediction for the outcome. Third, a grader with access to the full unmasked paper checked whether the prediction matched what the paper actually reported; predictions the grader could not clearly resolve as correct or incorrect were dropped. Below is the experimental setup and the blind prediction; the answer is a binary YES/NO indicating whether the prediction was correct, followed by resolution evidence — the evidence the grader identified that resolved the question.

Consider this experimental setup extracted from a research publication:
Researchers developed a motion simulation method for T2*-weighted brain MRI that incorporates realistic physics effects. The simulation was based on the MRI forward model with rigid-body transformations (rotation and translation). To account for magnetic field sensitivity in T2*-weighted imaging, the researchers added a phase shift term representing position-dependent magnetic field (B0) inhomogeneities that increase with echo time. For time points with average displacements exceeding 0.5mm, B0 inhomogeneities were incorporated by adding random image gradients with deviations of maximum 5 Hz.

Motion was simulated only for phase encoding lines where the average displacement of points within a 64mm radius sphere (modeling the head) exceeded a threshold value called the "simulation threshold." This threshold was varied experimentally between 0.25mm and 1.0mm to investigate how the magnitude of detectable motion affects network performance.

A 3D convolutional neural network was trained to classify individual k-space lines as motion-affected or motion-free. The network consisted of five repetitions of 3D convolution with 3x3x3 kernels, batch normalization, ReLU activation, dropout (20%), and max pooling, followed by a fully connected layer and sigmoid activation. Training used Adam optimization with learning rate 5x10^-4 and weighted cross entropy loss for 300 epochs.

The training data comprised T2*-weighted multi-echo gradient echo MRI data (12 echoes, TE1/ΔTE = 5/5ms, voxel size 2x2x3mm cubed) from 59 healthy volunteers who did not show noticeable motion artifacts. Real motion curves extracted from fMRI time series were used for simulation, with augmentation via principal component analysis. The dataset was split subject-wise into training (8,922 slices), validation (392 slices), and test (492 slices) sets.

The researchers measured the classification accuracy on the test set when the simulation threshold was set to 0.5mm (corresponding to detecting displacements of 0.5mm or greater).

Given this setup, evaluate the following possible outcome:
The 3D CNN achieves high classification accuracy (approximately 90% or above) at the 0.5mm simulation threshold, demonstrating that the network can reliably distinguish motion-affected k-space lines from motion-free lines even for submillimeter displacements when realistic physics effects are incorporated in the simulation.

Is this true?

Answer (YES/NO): YES